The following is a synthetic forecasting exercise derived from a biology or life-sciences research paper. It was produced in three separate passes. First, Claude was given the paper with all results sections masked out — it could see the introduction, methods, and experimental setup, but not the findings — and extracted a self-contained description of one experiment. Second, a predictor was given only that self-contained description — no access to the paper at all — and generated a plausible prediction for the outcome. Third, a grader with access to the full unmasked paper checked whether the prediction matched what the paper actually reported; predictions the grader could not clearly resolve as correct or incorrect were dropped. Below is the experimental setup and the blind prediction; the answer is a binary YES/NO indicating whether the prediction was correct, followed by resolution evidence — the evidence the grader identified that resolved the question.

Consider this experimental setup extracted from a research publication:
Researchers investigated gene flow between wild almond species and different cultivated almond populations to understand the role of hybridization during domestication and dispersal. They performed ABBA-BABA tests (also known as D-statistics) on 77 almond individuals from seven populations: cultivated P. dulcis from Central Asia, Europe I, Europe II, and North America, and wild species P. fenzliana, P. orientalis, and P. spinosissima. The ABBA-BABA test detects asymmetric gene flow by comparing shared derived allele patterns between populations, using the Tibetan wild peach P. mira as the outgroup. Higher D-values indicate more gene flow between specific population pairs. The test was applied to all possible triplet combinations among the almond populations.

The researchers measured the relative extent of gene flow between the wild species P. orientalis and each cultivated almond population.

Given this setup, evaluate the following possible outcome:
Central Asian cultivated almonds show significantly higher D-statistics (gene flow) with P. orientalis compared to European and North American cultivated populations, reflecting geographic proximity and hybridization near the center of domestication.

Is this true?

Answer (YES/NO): NO